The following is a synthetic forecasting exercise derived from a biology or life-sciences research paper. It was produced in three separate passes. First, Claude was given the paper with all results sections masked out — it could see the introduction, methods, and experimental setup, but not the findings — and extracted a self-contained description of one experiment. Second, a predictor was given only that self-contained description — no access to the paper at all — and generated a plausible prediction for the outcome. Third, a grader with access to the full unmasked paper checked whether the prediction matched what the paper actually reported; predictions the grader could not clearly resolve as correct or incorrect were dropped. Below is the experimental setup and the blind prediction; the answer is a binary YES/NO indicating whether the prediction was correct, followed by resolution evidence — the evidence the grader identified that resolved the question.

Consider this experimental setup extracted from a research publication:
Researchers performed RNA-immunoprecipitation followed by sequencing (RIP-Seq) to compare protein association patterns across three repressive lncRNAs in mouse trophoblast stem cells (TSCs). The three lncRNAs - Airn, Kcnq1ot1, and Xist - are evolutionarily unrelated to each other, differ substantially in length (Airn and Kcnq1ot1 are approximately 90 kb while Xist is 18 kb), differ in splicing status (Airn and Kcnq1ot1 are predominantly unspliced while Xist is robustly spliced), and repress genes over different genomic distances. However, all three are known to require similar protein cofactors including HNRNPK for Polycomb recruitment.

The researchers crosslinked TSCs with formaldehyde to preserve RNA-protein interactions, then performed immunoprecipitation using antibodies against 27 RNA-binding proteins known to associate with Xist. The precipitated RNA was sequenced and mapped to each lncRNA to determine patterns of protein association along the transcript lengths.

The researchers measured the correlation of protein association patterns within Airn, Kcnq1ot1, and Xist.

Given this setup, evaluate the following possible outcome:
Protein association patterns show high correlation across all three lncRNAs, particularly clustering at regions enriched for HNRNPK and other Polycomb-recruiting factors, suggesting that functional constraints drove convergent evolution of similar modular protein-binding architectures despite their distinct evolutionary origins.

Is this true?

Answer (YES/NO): NO